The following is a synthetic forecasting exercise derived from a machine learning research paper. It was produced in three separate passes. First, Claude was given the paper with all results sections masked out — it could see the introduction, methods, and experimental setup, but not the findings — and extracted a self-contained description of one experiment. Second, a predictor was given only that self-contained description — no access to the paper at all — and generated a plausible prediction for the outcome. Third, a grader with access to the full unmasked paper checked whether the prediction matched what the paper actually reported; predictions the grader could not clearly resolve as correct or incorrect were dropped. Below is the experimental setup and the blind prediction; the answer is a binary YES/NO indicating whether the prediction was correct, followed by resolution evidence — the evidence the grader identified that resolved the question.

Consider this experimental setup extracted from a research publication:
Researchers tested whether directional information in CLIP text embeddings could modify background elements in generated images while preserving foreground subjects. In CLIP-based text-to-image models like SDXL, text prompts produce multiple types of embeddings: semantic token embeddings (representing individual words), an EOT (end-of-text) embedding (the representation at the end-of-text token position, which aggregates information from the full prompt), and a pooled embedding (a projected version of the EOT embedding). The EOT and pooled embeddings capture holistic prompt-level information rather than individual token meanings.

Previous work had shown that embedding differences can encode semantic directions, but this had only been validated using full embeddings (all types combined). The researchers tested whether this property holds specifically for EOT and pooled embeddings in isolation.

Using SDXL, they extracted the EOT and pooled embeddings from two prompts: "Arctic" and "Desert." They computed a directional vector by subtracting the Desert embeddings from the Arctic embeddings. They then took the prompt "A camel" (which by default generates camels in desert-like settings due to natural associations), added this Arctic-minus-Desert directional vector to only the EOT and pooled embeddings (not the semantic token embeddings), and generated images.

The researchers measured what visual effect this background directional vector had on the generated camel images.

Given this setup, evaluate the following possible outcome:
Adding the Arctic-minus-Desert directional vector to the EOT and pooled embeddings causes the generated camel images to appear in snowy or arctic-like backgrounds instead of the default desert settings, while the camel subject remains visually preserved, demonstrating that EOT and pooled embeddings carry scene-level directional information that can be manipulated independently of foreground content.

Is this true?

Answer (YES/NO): YES